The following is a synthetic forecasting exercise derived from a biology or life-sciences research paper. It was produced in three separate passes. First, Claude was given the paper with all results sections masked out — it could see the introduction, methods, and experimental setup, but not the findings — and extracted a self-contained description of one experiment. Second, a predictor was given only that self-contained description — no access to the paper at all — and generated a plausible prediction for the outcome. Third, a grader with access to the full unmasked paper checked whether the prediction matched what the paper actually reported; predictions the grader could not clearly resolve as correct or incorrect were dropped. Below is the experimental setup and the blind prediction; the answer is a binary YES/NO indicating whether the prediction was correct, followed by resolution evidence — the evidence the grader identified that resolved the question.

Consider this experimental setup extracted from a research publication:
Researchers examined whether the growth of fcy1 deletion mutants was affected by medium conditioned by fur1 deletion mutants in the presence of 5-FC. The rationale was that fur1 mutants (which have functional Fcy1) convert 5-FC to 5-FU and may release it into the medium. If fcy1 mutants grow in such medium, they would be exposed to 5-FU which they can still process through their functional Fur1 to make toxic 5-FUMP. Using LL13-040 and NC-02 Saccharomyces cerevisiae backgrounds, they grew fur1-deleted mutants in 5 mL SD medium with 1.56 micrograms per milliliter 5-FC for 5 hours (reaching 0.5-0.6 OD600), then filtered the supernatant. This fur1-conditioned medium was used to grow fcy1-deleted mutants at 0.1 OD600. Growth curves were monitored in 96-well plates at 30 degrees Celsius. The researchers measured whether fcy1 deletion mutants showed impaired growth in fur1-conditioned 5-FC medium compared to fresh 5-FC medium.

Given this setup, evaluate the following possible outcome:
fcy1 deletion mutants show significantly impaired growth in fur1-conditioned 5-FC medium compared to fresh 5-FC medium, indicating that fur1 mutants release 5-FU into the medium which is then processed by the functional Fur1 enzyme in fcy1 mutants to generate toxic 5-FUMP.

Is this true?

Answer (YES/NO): YES